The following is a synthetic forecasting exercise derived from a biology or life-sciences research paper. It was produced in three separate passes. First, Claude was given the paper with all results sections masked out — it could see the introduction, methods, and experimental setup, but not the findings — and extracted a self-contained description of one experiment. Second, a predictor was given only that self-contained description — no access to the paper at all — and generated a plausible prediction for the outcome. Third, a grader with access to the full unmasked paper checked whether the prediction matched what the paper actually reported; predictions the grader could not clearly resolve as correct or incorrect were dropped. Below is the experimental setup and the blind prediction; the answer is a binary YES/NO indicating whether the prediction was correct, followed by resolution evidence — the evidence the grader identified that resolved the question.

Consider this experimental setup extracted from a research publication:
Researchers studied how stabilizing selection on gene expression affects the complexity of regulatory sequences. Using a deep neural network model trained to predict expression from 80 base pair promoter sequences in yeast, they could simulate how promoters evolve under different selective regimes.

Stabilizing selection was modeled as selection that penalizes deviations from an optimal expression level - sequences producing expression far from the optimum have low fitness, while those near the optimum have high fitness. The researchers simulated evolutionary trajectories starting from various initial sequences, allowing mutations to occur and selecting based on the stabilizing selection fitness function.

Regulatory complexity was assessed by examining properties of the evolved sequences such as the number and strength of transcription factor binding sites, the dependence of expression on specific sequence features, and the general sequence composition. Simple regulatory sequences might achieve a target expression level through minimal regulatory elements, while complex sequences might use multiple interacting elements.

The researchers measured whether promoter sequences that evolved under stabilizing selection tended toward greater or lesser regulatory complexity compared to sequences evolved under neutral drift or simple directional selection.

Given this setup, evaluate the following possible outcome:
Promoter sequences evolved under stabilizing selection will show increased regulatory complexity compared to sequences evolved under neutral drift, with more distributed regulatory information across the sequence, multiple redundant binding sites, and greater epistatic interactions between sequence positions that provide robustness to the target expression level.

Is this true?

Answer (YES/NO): NO